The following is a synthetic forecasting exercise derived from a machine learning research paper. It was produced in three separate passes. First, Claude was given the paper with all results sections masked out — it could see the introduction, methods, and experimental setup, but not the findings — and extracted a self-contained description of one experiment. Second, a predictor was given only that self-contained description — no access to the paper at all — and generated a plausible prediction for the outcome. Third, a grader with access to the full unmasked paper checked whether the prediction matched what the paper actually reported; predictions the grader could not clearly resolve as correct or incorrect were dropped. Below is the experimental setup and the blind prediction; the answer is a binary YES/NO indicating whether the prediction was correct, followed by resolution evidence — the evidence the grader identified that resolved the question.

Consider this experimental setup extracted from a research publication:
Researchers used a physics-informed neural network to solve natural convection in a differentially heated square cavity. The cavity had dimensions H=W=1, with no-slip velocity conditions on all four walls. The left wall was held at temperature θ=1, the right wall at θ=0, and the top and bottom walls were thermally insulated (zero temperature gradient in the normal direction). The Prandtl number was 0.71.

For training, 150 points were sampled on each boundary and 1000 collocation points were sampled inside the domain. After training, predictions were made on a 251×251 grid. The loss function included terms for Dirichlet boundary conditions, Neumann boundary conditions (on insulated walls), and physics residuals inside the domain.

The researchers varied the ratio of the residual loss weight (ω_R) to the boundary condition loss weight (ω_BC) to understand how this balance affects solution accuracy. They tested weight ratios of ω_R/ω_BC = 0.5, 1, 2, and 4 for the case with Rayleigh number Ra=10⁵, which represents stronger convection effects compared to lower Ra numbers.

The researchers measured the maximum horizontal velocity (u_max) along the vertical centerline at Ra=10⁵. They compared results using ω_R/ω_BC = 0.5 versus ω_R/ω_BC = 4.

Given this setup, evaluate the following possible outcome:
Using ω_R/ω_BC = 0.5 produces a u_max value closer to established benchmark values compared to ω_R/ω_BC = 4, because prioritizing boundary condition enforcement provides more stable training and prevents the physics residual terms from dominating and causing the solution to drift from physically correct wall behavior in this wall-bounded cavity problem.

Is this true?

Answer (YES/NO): NO